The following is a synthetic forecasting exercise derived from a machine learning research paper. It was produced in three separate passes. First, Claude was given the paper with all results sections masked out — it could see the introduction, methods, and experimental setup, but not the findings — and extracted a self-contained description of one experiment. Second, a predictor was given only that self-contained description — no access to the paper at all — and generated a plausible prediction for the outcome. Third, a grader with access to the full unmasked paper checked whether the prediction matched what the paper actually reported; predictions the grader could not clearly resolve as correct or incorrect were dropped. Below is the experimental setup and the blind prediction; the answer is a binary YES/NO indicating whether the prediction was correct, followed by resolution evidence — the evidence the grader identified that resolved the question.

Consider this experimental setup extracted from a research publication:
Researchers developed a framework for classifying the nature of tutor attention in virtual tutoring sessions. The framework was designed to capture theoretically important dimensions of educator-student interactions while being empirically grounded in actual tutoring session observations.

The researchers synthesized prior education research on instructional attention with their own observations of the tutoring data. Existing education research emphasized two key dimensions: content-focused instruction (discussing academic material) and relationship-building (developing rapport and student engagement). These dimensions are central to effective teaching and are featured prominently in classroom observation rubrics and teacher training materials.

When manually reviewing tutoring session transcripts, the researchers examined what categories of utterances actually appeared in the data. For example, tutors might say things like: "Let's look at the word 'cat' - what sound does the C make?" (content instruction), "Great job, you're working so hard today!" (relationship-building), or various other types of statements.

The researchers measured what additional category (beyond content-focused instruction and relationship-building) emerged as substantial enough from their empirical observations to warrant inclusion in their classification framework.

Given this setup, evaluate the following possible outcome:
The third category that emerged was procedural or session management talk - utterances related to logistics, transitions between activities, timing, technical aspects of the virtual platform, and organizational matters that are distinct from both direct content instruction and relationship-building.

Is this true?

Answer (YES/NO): YES